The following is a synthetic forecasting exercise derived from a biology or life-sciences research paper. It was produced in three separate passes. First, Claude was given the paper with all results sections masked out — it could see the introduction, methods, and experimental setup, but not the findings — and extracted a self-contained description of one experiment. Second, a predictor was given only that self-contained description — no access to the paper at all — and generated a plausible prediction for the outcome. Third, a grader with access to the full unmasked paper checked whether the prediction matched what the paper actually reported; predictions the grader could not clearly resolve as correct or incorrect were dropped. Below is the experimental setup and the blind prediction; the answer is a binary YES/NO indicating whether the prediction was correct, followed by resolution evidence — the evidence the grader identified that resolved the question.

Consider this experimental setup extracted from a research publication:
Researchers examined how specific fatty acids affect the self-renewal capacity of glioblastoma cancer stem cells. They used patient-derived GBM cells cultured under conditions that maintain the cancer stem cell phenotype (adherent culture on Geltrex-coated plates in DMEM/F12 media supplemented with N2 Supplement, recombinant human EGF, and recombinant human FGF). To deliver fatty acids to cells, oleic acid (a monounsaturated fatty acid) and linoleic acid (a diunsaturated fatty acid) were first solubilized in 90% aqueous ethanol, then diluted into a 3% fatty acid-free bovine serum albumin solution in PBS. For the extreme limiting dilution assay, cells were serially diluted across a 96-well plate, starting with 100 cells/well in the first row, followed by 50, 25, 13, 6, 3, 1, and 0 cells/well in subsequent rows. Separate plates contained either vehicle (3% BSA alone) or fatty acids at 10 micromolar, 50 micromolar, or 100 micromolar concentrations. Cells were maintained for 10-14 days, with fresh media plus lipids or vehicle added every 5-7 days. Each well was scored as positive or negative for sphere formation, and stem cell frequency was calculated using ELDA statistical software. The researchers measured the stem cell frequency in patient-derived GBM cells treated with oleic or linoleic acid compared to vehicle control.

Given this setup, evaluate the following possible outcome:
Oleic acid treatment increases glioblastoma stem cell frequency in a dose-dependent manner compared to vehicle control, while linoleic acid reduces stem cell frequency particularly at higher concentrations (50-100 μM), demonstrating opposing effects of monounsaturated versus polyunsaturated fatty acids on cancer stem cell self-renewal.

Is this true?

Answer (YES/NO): NO